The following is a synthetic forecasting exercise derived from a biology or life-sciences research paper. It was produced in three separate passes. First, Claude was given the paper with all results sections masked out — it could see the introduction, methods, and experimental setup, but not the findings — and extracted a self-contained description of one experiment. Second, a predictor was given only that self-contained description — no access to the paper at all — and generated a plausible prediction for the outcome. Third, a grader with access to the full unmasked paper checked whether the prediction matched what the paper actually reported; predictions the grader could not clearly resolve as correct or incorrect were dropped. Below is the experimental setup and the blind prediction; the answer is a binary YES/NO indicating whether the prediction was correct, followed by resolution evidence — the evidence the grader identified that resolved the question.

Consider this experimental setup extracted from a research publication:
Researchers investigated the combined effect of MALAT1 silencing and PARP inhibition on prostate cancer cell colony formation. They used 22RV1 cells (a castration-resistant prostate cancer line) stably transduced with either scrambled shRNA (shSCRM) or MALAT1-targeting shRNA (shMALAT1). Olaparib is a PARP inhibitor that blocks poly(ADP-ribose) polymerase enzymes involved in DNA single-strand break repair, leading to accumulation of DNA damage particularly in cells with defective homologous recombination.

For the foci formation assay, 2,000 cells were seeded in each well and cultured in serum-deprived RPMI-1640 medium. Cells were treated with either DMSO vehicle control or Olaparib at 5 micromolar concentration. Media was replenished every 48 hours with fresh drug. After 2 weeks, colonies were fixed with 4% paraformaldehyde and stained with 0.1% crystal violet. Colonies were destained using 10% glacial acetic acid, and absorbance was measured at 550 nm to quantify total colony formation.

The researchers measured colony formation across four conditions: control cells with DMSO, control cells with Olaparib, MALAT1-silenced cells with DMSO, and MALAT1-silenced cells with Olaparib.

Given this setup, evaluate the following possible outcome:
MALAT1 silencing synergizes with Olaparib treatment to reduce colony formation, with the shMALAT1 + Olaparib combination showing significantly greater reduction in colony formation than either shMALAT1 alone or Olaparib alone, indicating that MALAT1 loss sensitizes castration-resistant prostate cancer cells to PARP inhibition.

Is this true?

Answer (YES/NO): YES